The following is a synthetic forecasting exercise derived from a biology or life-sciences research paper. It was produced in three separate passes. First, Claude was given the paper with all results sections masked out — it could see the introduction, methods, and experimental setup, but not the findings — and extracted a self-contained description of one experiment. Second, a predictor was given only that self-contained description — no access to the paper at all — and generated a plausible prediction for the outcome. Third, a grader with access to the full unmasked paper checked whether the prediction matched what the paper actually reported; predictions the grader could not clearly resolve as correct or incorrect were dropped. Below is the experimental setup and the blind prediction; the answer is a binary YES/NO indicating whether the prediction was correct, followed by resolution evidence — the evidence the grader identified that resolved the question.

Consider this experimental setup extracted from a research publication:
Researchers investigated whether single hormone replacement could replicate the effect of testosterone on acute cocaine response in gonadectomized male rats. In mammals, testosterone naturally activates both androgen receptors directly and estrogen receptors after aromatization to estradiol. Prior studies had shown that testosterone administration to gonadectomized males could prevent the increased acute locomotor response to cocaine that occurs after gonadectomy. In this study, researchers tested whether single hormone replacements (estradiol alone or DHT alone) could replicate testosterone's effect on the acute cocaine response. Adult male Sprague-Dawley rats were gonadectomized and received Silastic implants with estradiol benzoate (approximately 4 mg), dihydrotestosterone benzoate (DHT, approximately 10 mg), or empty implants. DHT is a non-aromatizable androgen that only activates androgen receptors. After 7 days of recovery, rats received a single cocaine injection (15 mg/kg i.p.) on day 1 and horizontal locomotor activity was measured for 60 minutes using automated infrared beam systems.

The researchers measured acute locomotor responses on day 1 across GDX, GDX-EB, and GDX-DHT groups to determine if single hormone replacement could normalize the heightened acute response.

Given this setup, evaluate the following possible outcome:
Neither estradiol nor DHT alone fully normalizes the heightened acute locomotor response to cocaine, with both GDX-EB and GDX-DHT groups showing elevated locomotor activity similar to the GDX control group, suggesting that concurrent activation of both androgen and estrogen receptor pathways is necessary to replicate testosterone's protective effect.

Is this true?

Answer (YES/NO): YES